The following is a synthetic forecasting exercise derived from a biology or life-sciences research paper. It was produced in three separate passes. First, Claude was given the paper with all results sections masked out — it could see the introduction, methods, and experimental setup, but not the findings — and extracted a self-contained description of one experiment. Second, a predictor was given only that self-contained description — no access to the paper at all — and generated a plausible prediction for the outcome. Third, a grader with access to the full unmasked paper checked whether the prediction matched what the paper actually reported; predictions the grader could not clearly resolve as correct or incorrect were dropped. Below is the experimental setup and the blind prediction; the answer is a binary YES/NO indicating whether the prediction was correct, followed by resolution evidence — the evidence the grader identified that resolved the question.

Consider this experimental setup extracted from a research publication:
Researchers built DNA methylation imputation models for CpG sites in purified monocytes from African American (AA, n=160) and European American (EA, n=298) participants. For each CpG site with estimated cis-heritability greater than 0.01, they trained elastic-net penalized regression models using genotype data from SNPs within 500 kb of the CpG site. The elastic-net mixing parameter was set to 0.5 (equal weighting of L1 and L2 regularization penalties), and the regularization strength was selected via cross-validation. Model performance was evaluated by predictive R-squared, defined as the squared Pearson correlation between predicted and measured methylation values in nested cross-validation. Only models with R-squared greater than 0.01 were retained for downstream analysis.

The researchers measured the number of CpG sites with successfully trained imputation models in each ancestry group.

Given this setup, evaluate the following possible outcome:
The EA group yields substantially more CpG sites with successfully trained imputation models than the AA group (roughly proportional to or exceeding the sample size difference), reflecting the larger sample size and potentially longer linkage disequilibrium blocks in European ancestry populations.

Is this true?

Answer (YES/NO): NO